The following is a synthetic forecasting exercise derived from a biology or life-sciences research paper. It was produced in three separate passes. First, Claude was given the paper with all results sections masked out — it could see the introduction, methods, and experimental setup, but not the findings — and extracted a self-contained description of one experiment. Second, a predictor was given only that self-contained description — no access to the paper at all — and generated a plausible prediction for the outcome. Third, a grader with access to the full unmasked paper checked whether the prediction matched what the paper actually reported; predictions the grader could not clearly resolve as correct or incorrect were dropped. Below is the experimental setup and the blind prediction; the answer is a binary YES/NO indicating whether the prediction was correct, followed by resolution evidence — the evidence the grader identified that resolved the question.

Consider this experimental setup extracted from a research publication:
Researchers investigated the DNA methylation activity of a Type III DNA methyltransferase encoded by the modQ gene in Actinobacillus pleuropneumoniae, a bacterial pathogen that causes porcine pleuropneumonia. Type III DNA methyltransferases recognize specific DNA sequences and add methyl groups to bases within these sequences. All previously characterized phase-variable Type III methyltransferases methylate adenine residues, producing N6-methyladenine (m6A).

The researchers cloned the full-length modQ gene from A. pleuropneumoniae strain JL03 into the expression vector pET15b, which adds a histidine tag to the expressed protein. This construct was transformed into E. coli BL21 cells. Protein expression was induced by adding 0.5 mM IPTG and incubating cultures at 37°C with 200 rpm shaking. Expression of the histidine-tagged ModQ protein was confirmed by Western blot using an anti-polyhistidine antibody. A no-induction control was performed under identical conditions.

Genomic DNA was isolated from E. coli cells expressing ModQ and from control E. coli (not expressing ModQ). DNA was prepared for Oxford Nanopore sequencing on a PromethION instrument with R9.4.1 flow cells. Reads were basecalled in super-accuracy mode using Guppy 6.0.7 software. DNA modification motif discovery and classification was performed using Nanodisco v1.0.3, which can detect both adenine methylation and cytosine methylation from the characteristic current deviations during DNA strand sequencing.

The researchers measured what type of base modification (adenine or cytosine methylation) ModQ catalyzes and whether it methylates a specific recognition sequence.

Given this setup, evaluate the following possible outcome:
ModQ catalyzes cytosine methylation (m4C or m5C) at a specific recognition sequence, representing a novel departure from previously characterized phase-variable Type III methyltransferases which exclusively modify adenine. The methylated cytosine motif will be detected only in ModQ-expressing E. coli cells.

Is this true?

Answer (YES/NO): NO